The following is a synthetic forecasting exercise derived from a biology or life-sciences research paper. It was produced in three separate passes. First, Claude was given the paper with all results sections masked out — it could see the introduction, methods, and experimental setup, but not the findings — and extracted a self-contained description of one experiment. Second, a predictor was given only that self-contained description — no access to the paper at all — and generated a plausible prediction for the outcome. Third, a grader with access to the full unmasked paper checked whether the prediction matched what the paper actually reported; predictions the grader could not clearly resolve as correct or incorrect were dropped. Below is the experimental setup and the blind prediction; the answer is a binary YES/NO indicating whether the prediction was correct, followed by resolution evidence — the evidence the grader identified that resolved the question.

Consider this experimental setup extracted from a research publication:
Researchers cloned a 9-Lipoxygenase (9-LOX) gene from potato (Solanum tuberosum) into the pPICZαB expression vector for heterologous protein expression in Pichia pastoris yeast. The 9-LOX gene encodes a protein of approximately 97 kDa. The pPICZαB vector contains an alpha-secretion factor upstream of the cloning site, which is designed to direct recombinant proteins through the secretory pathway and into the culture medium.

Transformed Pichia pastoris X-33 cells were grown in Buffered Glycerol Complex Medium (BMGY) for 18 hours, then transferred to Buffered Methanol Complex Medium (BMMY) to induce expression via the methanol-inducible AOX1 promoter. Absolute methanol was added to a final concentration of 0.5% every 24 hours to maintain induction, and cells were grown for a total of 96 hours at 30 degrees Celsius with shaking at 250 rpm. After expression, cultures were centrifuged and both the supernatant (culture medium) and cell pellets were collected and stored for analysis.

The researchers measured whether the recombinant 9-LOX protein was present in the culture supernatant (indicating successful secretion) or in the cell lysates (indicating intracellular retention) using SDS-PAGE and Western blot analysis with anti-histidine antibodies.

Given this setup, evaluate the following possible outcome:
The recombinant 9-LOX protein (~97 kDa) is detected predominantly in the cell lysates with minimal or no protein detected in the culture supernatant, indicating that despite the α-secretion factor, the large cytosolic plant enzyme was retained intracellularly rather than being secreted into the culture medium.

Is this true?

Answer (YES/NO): YES